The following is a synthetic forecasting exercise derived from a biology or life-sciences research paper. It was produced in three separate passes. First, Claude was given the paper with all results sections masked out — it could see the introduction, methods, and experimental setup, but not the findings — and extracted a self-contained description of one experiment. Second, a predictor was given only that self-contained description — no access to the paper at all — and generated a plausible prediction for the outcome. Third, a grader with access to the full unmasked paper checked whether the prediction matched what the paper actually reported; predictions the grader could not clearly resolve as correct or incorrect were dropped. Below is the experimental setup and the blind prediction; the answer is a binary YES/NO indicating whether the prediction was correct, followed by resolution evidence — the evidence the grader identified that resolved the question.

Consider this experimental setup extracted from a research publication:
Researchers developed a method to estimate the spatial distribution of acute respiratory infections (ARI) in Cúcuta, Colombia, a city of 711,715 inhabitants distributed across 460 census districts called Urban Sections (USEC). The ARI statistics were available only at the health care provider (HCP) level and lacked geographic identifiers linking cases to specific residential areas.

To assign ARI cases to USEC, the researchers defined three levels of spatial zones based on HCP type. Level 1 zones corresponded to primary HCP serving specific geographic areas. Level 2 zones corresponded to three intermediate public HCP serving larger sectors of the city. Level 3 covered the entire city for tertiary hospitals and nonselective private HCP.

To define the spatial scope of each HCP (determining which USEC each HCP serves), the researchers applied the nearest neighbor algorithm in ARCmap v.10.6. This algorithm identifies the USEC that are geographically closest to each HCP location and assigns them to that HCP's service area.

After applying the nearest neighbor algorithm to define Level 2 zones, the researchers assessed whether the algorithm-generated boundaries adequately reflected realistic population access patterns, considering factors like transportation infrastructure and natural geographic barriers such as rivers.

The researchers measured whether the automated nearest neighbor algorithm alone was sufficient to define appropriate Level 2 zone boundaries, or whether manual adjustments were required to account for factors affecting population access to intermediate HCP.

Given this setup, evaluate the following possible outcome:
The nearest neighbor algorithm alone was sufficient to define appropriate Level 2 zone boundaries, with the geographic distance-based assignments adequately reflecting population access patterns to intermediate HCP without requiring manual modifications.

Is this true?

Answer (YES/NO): NO